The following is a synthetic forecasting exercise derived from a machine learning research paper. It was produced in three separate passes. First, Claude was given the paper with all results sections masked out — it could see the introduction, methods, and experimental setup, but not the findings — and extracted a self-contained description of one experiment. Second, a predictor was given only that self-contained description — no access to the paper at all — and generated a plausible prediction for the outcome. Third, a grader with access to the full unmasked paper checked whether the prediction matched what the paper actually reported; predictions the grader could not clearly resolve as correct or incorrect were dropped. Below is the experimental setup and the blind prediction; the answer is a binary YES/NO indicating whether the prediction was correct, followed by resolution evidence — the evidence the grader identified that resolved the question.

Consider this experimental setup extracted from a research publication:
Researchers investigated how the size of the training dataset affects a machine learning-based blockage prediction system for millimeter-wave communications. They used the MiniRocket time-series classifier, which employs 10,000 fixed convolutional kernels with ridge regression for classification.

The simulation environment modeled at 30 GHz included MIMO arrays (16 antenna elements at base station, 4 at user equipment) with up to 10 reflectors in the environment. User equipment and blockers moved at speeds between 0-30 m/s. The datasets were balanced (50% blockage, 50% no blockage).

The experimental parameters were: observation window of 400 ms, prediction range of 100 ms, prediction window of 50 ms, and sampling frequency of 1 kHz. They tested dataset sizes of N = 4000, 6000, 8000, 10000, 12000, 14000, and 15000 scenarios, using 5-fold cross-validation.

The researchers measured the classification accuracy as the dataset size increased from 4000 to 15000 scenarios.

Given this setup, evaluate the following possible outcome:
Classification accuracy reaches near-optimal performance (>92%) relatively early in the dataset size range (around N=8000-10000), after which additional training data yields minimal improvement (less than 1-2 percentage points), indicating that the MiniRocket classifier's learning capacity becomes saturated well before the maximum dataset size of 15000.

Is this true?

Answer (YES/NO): NO